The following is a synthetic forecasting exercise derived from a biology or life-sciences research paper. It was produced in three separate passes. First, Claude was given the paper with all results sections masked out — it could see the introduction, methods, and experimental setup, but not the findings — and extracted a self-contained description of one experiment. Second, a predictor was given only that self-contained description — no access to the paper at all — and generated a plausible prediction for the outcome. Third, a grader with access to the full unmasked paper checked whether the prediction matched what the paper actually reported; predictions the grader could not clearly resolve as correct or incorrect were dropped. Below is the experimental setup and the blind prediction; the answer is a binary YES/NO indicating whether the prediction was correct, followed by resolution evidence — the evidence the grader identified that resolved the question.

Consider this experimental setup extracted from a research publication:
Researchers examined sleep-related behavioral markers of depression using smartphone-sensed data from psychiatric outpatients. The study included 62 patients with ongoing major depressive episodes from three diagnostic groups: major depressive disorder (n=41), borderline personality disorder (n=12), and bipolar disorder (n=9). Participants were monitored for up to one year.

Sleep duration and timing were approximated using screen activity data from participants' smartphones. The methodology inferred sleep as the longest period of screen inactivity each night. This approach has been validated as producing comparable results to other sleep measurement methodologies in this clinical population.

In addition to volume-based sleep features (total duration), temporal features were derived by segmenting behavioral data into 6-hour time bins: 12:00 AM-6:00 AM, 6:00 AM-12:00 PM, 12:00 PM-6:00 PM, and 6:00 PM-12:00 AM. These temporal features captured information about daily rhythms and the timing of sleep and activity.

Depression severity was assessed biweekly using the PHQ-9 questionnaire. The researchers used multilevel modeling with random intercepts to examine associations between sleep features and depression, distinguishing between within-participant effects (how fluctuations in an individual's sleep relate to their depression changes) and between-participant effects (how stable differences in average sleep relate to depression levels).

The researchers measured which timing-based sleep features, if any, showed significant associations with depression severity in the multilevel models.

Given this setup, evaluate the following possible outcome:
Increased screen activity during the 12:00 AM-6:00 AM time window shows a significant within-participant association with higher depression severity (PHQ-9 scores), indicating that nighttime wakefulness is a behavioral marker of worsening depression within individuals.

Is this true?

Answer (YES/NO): NO